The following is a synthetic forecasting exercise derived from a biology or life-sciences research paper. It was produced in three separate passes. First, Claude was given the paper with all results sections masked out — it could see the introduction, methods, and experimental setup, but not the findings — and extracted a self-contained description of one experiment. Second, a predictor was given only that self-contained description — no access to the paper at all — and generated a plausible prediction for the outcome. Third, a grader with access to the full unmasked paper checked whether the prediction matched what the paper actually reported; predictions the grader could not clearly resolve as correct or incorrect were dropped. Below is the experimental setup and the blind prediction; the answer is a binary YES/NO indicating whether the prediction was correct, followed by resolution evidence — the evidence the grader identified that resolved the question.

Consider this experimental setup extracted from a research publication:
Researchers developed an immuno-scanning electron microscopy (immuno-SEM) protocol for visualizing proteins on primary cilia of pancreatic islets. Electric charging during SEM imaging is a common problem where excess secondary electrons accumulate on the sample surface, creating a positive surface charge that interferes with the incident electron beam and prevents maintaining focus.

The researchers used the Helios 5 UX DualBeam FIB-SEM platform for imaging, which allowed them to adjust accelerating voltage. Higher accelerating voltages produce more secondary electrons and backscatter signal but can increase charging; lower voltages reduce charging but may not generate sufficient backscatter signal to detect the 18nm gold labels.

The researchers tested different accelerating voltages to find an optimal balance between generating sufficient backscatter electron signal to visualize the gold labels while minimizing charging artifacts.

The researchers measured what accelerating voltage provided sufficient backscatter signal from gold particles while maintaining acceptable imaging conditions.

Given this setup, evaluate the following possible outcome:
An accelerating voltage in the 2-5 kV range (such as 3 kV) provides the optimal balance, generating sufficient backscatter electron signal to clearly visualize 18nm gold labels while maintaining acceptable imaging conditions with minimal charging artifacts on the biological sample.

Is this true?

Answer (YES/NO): NO